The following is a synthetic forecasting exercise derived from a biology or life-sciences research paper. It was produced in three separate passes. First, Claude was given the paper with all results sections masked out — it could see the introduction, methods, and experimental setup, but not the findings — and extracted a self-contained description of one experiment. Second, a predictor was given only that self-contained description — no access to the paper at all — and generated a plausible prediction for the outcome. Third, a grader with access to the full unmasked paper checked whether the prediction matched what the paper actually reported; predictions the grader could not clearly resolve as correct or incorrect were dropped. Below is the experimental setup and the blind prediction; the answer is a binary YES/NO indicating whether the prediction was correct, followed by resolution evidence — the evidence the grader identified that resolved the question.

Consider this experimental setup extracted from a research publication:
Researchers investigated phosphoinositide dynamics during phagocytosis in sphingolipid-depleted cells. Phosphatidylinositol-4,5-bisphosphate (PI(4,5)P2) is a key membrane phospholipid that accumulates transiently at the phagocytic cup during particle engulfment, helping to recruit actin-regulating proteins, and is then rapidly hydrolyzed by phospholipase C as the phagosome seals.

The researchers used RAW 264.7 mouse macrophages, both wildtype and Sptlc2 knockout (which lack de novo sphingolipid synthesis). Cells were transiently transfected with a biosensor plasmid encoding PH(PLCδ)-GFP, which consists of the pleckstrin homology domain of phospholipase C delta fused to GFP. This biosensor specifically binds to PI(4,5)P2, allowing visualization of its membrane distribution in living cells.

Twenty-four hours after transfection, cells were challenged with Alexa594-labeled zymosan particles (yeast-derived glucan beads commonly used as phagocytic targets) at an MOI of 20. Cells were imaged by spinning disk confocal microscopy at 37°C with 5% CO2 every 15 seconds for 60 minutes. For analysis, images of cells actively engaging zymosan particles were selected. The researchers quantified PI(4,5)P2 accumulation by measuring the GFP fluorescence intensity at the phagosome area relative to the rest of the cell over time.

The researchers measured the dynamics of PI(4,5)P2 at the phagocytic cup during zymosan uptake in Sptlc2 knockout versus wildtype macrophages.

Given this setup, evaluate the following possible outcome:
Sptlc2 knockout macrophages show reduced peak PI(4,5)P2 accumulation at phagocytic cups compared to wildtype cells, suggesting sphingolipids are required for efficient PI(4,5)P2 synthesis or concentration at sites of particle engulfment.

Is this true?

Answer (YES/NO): YES